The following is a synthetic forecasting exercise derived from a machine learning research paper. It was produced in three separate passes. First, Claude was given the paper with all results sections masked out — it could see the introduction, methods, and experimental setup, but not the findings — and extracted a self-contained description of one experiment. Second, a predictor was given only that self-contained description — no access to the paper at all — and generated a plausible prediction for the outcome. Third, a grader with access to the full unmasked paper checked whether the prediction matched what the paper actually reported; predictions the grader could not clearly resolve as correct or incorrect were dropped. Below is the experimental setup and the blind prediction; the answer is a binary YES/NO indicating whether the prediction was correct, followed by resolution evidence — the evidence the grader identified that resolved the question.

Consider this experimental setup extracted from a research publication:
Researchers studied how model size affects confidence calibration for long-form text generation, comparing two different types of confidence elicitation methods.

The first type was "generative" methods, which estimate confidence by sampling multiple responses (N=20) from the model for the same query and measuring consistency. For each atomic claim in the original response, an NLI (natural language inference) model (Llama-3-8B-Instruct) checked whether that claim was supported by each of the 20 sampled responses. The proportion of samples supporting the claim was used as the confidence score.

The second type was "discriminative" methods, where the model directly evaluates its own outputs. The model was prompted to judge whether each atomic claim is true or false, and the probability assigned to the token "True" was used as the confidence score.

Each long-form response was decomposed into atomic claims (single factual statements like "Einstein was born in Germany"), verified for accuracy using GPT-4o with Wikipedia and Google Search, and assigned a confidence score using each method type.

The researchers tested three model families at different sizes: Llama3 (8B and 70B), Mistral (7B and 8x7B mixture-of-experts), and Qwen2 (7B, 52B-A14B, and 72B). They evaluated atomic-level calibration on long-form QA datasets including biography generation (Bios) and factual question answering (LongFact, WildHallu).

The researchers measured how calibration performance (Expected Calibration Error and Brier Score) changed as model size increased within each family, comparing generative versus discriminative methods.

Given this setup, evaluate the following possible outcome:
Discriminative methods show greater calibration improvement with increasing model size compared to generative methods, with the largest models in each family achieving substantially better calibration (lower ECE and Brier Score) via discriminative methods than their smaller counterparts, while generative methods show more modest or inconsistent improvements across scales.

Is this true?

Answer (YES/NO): NO